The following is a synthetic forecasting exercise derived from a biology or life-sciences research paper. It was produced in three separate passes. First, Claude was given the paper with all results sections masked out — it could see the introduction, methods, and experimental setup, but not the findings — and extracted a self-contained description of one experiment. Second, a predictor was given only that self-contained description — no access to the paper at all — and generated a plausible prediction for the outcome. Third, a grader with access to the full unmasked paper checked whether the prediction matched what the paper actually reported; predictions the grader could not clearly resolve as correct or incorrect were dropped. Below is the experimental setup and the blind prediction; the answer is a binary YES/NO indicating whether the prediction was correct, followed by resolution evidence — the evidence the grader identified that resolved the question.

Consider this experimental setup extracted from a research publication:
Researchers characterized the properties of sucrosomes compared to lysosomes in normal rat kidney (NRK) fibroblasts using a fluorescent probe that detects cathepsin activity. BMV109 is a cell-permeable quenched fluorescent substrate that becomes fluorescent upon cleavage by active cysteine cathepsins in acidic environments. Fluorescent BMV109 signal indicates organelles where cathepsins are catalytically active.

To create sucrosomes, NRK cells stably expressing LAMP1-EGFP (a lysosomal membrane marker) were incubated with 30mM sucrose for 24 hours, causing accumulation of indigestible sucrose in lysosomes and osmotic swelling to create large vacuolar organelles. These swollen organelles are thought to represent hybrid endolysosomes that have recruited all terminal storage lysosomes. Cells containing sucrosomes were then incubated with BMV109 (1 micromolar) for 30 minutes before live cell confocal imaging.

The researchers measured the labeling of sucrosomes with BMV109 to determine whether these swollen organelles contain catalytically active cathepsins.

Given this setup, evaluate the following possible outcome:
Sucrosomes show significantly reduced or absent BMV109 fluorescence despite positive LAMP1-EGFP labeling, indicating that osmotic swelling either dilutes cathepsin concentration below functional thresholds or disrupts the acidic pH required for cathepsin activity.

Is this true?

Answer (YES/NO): NO